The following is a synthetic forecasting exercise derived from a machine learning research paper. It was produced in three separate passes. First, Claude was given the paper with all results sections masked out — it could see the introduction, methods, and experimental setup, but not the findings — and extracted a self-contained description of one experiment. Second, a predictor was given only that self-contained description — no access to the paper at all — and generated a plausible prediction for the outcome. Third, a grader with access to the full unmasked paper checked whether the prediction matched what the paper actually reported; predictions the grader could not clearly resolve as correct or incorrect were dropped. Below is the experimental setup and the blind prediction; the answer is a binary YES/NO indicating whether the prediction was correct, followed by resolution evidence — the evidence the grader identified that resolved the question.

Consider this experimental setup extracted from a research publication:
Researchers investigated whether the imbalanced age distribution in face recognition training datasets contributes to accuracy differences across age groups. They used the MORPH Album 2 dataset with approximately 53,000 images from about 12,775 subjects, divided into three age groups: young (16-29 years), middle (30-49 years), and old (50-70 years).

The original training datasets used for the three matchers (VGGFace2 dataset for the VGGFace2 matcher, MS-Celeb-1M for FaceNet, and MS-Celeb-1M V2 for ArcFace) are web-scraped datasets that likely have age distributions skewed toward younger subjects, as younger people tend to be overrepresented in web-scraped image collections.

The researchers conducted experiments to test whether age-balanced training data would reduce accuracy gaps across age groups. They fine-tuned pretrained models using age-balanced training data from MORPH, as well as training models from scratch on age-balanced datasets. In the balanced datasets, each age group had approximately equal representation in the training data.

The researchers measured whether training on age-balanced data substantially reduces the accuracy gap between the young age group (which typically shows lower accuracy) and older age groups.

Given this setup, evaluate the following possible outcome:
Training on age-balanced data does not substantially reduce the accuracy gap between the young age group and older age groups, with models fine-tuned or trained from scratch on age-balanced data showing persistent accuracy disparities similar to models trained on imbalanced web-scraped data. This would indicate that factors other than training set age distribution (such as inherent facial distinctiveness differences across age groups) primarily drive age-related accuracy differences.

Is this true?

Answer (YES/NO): YES